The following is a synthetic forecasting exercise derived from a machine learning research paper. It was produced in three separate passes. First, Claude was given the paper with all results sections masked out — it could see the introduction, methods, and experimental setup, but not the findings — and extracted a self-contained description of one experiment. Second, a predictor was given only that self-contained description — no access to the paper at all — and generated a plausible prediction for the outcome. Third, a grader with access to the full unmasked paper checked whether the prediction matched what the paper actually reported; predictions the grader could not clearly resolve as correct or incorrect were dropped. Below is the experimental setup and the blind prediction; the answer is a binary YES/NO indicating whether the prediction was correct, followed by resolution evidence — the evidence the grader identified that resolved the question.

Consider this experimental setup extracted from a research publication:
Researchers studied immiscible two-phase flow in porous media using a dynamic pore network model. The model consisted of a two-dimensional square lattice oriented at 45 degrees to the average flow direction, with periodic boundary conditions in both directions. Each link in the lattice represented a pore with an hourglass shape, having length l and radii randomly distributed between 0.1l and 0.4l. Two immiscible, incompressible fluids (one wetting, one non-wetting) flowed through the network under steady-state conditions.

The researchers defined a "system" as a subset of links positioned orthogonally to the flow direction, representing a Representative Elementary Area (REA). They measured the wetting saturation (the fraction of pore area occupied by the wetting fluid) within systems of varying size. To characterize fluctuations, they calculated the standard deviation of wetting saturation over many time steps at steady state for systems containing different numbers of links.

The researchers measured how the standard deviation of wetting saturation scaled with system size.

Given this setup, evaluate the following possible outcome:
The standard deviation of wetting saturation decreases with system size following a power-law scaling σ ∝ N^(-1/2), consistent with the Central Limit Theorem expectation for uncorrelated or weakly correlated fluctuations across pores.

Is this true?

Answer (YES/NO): YES